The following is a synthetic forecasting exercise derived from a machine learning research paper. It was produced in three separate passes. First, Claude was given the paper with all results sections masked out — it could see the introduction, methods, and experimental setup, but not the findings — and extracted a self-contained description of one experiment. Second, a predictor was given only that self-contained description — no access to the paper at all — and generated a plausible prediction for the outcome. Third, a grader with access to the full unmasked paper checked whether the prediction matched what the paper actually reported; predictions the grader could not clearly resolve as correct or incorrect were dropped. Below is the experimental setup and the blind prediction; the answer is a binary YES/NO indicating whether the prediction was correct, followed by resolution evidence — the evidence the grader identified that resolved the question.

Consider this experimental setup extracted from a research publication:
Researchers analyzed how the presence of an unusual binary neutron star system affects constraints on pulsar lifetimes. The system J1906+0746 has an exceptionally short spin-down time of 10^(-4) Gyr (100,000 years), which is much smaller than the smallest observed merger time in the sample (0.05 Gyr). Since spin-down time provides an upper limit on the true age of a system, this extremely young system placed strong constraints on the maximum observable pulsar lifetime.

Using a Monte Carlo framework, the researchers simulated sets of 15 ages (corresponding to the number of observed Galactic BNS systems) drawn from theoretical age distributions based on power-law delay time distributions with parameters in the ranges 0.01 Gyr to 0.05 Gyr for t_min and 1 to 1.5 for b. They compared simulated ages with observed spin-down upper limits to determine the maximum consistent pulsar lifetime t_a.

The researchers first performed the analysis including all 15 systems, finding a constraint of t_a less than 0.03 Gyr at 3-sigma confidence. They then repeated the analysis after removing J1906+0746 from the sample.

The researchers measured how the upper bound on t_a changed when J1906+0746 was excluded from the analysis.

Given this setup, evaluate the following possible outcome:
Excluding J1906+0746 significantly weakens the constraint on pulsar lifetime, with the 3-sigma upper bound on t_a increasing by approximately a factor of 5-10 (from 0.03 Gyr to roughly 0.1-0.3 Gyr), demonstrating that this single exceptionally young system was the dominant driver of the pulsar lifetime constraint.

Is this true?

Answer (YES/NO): NO